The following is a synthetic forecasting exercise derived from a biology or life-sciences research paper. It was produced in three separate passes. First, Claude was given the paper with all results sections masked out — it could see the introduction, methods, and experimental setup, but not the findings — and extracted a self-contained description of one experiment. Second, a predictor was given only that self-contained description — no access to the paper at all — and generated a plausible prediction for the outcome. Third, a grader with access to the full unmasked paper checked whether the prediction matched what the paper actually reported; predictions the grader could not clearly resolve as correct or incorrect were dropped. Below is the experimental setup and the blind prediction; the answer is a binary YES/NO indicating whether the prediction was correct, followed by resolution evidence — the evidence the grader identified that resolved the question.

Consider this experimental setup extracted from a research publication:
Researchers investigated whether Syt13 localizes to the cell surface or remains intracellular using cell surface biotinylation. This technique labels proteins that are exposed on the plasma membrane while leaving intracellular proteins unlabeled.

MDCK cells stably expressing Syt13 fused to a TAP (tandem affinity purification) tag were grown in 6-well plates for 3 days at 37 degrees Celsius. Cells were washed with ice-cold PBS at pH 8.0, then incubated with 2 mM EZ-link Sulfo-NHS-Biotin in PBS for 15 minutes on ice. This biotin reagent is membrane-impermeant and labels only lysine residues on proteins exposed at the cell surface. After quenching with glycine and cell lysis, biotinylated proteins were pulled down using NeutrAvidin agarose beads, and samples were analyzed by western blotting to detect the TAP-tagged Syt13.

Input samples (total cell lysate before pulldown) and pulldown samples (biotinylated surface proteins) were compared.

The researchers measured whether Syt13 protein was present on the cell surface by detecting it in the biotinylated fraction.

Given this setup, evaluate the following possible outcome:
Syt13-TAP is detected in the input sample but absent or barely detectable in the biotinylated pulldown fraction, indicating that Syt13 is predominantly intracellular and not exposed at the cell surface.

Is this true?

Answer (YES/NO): NO